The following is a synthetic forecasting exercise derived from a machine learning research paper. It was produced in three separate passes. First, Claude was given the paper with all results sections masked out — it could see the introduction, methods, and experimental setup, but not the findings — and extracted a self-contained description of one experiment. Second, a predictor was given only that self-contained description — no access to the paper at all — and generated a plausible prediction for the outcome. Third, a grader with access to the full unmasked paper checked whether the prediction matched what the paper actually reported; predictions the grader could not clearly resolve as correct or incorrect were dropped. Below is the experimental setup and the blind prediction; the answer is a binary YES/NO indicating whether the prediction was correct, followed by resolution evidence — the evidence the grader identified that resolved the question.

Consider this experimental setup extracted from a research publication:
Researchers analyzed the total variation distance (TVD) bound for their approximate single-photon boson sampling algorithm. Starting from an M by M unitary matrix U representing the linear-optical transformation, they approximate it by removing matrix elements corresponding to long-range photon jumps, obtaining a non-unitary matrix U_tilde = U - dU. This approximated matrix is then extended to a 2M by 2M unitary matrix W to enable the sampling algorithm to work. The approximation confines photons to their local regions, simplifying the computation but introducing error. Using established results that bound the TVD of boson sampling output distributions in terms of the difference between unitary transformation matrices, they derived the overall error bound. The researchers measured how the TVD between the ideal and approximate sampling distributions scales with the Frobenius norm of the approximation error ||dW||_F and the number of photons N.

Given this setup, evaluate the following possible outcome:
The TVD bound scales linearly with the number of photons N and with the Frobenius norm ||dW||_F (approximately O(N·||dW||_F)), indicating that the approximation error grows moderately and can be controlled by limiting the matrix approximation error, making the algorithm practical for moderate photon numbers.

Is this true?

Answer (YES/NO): YES